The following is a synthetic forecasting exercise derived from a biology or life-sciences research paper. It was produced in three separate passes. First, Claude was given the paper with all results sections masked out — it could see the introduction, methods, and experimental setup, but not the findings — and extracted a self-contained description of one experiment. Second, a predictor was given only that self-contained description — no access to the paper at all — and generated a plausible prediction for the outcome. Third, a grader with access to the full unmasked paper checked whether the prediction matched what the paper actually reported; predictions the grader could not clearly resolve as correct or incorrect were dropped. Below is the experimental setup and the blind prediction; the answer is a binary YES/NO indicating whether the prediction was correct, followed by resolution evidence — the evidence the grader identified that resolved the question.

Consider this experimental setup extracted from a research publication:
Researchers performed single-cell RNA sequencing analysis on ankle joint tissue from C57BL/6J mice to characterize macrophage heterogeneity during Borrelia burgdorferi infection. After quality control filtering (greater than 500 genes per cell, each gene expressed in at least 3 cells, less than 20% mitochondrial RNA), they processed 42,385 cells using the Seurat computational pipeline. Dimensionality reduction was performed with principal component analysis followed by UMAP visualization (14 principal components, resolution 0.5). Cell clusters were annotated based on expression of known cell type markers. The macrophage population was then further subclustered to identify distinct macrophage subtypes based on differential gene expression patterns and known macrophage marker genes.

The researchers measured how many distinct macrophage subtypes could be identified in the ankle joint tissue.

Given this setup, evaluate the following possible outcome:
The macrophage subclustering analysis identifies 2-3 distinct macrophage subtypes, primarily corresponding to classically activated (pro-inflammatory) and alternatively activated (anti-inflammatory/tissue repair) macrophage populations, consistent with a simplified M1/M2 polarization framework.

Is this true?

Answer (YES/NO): NO